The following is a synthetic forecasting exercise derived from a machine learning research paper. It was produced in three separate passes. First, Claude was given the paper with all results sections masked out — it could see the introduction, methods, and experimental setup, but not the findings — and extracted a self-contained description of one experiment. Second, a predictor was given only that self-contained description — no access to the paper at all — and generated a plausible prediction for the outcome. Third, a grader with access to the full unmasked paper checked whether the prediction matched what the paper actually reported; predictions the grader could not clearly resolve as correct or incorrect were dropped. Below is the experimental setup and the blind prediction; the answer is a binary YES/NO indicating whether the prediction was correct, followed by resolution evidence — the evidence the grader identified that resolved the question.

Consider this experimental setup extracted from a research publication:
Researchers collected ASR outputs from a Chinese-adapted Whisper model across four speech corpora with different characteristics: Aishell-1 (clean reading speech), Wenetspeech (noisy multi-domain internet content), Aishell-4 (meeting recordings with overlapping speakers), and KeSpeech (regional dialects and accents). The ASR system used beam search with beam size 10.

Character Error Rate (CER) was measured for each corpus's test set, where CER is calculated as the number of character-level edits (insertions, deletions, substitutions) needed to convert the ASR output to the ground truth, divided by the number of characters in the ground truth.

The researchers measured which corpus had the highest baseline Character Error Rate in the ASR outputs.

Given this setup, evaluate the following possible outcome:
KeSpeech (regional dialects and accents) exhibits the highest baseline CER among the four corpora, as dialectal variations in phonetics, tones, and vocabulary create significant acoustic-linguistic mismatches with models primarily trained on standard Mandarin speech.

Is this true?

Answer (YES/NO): YES